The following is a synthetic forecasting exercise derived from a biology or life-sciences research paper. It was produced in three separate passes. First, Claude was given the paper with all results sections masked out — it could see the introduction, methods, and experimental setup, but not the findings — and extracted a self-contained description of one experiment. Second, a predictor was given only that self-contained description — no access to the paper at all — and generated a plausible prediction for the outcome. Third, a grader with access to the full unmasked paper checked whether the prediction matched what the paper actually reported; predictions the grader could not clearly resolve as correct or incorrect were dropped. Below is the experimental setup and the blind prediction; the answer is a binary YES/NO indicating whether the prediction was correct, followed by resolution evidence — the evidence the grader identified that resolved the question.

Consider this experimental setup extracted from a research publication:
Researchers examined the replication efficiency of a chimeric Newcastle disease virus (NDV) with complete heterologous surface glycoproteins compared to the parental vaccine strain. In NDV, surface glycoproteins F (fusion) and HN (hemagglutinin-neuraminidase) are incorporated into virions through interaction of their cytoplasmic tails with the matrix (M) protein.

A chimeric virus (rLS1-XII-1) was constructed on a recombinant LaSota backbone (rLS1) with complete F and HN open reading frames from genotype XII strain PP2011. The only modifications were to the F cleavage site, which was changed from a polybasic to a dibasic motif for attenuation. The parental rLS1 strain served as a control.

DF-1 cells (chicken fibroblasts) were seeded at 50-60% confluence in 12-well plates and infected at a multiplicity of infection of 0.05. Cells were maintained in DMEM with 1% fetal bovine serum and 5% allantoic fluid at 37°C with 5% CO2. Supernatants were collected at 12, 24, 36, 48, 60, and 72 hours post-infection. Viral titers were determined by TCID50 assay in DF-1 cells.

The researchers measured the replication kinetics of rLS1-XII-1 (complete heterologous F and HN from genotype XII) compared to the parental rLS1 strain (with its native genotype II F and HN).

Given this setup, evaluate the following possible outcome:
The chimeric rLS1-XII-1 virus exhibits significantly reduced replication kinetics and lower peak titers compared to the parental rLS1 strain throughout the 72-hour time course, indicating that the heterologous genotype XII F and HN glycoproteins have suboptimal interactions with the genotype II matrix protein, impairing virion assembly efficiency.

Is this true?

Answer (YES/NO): YES